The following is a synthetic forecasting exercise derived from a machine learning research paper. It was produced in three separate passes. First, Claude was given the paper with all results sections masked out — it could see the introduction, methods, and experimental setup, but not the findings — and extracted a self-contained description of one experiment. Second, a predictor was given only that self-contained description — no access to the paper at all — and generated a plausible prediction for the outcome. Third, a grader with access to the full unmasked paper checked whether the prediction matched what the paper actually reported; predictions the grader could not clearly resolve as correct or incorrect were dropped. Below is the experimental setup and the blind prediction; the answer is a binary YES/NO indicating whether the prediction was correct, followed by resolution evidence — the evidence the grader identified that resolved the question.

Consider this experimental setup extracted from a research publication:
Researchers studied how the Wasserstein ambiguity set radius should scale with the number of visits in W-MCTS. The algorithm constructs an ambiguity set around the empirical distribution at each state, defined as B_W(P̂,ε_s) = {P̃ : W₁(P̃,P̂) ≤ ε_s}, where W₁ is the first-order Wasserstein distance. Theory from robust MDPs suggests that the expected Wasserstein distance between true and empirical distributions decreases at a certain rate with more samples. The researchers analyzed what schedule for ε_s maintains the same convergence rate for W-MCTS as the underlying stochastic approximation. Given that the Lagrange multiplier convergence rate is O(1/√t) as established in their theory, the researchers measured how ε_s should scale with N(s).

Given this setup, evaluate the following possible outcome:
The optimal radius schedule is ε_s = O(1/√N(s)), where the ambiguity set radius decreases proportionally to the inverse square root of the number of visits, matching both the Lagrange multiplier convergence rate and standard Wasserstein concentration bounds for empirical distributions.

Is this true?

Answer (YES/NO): YES